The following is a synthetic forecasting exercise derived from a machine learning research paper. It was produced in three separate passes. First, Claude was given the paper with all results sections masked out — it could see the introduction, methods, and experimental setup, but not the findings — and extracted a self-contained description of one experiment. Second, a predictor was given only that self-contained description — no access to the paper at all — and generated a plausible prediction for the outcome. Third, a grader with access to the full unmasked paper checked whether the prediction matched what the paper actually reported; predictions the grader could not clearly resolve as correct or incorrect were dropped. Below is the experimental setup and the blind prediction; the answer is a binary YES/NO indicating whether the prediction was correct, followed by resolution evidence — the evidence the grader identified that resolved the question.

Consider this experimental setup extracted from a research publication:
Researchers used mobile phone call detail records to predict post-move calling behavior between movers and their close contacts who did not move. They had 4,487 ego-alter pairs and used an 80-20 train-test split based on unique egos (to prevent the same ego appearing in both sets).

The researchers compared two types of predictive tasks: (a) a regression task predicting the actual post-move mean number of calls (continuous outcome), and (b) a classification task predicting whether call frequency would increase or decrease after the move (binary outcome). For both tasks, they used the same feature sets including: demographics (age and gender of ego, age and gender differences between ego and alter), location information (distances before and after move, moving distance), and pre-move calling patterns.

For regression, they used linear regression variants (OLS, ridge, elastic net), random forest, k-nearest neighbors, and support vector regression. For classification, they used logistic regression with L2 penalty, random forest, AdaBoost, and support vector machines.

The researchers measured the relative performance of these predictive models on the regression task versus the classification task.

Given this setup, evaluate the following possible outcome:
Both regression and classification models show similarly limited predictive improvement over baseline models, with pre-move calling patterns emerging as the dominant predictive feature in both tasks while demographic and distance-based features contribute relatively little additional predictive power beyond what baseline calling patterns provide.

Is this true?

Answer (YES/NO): NO